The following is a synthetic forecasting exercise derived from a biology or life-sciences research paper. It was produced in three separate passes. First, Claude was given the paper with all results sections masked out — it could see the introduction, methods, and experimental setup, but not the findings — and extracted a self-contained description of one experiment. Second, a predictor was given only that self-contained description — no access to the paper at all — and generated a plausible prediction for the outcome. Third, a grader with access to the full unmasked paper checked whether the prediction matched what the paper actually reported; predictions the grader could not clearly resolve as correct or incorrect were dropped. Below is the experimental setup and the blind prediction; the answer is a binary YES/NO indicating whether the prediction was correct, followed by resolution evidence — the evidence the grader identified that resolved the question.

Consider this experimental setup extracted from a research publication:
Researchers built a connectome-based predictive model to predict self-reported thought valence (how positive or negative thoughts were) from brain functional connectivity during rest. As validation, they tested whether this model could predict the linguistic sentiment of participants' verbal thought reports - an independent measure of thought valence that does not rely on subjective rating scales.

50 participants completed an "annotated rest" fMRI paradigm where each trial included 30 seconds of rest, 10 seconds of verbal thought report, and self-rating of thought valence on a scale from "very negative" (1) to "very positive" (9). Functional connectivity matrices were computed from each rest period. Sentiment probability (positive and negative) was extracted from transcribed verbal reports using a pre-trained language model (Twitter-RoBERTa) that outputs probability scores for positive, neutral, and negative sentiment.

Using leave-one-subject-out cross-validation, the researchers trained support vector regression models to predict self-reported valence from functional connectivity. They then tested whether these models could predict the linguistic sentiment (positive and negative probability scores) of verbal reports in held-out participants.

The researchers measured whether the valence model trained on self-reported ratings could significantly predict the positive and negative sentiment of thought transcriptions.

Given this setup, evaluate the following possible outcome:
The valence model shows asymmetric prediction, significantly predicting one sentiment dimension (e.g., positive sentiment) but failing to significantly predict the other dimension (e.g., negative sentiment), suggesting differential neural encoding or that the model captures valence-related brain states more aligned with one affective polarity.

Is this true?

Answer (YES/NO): YES